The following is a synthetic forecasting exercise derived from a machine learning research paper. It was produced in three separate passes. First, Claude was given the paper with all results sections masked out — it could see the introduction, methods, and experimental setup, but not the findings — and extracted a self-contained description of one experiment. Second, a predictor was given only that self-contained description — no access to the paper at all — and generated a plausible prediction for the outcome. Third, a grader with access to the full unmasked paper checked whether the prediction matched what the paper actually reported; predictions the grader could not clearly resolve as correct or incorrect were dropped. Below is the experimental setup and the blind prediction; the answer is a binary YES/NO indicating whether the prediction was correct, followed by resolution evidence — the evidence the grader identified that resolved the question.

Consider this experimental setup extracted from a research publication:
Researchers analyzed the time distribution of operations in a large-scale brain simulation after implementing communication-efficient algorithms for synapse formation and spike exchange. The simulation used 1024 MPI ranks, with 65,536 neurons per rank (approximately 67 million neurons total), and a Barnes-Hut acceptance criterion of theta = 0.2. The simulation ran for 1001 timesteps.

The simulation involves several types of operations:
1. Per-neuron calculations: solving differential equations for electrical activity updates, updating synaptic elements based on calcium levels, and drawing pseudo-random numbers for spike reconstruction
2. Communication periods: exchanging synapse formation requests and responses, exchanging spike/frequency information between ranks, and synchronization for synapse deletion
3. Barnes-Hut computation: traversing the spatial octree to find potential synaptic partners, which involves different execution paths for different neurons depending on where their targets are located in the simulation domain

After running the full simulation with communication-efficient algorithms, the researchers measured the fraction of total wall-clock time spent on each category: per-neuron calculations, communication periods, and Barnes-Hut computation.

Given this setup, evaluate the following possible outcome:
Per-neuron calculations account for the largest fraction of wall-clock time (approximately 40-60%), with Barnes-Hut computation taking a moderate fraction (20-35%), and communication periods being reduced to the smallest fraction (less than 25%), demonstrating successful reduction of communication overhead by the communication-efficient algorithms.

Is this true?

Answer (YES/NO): NO